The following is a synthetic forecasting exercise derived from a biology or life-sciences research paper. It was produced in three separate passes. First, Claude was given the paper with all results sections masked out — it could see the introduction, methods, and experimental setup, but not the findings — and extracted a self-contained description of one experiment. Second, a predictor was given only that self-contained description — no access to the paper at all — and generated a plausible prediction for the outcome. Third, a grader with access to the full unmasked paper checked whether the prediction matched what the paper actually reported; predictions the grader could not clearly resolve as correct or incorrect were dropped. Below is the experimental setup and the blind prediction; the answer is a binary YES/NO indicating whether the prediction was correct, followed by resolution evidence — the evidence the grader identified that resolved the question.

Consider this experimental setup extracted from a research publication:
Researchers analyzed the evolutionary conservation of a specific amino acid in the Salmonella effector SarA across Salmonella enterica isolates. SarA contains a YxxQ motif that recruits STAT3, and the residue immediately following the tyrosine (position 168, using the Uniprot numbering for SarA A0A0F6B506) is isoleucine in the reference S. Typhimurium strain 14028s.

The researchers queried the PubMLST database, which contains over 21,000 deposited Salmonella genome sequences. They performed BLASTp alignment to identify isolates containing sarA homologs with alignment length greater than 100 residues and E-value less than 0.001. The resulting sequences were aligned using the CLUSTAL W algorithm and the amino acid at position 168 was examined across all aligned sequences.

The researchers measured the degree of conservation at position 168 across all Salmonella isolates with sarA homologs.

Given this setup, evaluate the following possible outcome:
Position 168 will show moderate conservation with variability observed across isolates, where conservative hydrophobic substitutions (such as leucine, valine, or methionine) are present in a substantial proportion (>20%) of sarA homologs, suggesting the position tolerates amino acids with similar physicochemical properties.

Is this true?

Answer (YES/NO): NO